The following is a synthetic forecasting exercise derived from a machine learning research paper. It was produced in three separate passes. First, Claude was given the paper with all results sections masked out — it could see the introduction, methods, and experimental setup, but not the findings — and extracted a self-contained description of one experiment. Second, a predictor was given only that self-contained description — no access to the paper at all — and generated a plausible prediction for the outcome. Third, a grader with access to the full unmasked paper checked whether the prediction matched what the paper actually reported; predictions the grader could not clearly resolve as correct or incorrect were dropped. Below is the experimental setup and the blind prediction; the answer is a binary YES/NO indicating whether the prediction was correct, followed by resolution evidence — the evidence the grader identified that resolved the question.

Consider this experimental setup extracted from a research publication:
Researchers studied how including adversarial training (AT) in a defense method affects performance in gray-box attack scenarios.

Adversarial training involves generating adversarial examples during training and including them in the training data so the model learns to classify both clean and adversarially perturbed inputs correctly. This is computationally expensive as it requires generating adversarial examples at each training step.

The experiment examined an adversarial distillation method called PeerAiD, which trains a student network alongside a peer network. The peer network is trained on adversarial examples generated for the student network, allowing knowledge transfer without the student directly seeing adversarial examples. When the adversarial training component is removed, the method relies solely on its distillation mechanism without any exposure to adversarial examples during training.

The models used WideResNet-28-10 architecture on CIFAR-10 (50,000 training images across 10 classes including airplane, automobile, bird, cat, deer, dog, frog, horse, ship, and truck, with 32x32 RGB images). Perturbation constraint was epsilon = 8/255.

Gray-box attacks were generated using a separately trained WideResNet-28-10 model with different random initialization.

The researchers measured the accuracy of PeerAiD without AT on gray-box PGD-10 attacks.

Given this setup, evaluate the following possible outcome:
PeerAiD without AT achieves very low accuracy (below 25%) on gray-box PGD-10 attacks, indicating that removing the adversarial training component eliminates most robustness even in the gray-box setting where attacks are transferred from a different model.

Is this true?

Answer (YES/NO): YES